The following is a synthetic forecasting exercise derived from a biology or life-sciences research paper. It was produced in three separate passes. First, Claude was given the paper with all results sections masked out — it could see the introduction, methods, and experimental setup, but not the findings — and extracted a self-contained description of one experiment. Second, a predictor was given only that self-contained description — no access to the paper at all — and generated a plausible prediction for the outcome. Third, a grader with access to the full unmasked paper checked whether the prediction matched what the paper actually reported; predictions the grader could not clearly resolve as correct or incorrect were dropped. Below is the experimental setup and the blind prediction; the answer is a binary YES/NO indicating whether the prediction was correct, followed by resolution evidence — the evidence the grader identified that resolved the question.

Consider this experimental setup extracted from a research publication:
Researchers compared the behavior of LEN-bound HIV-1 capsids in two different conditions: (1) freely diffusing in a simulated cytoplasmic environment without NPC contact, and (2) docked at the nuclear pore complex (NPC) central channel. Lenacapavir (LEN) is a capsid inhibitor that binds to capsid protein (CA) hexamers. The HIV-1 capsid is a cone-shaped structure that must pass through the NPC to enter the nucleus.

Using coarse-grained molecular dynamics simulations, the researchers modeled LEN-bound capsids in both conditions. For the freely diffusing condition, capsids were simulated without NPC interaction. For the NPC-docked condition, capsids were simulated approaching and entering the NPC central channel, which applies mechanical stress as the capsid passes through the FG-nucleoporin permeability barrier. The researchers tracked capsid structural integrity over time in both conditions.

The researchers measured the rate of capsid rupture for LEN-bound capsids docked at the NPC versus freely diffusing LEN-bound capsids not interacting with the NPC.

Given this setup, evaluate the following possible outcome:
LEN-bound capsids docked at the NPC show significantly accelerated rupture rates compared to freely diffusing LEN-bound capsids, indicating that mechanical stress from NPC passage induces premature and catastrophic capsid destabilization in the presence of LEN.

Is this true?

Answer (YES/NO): YES